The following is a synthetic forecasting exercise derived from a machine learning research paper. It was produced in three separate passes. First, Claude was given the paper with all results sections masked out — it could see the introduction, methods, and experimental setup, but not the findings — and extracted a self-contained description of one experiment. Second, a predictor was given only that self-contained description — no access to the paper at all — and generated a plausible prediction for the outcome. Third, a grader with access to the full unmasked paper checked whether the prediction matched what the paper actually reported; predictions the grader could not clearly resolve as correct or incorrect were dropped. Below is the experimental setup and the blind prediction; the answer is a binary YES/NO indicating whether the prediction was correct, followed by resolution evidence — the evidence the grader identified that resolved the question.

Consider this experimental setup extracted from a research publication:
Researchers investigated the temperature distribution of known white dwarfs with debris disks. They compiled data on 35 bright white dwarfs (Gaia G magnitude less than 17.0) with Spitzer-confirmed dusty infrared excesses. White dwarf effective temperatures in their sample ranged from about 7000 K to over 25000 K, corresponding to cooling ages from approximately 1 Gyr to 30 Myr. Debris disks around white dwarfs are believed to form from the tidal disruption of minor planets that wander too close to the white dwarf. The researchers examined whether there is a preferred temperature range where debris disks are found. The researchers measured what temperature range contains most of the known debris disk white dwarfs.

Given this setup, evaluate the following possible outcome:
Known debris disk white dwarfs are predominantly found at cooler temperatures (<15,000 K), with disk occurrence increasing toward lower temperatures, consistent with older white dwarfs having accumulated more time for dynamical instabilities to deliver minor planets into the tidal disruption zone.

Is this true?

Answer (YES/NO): NO